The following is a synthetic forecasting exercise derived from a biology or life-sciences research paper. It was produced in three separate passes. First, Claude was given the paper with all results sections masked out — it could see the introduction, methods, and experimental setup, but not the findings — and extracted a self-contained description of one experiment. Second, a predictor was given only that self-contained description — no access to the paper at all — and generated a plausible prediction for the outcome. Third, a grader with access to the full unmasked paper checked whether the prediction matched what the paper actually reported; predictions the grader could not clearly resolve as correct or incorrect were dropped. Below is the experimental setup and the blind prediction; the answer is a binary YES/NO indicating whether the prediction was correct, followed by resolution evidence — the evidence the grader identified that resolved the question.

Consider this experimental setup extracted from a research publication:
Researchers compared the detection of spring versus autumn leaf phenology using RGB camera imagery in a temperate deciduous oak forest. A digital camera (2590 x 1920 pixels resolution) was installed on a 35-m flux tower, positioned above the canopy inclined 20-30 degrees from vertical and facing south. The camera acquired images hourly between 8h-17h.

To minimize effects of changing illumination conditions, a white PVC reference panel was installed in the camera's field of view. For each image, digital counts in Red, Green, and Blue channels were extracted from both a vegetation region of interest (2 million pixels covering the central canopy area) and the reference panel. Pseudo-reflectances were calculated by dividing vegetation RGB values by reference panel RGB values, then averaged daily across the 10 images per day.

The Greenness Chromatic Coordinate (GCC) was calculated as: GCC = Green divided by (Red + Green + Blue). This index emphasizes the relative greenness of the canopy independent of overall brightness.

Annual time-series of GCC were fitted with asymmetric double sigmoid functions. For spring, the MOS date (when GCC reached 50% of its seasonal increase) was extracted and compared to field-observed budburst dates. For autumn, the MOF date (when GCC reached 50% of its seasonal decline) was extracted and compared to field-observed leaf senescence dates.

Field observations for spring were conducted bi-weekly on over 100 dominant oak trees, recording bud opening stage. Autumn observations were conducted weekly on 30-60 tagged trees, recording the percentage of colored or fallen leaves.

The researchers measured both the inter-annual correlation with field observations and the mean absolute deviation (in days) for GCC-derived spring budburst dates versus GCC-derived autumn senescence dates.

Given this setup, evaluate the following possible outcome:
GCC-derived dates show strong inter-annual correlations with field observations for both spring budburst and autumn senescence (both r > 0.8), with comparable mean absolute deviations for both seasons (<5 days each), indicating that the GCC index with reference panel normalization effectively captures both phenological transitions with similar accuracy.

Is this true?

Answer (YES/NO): NO